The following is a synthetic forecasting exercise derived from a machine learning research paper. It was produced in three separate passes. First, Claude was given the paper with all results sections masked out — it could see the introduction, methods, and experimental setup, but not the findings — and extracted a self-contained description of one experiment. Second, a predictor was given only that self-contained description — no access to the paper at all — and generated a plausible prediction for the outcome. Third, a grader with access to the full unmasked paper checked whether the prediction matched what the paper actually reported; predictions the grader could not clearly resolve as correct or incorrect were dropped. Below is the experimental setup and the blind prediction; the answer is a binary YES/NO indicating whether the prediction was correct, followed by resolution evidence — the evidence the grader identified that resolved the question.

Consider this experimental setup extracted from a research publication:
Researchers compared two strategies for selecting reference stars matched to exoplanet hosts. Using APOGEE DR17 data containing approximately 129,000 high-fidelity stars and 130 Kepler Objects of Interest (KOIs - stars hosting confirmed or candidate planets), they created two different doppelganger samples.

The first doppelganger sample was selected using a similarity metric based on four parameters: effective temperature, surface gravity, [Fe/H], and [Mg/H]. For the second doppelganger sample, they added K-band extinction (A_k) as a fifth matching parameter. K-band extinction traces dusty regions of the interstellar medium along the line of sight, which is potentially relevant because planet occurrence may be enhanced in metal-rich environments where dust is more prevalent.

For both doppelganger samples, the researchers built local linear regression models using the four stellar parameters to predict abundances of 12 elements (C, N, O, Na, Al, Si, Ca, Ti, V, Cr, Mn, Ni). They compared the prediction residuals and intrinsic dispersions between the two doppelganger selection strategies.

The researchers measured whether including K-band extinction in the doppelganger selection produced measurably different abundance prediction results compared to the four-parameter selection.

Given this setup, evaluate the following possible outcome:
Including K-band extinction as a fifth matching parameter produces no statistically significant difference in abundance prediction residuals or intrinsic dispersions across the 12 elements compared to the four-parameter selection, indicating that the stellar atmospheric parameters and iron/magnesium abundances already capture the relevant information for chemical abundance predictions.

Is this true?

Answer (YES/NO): YES